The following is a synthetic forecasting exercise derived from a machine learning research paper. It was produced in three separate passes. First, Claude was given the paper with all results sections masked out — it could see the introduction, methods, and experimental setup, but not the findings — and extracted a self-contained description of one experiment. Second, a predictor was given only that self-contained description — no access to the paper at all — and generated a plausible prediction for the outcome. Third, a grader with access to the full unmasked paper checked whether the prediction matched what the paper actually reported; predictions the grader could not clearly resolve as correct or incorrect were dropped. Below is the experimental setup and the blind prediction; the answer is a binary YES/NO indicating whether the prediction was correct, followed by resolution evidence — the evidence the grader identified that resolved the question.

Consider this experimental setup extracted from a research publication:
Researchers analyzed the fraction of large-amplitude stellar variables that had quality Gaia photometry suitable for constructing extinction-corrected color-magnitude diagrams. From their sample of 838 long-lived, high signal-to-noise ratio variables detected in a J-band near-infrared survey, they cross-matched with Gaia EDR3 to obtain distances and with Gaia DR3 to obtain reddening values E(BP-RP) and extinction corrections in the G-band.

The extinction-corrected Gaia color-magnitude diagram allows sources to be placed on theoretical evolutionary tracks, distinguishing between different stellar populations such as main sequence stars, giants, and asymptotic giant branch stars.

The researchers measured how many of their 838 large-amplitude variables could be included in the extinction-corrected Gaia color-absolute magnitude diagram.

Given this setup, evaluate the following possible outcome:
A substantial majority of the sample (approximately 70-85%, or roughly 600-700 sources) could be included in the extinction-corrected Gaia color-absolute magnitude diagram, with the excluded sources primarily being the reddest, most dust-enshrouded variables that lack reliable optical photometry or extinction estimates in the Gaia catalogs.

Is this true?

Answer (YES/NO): NO